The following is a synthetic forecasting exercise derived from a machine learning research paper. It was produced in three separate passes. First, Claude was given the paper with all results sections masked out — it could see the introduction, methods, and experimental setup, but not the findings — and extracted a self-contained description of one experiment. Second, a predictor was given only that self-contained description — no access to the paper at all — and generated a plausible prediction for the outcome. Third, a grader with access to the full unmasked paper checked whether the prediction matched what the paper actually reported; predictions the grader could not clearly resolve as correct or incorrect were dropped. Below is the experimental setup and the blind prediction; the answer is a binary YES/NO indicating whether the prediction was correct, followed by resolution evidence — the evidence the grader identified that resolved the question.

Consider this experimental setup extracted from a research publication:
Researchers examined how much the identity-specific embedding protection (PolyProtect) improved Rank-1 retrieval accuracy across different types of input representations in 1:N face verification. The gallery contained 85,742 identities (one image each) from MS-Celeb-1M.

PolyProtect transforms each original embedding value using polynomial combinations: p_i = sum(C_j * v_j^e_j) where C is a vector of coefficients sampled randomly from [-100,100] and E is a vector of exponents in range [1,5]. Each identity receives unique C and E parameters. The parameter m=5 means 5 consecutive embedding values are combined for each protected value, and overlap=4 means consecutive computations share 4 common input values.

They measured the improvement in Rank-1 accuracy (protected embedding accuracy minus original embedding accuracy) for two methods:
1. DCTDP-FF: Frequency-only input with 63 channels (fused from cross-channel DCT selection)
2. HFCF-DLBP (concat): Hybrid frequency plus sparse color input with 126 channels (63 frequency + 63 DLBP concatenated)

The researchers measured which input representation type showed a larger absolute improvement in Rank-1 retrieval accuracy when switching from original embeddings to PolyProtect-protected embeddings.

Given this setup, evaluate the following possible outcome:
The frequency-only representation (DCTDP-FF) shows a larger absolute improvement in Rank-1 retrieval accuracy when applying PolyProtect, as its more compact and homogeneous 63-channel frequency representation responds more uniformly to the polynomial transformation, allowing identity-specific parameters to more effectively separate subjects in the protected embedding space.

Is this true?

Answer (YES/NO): YES